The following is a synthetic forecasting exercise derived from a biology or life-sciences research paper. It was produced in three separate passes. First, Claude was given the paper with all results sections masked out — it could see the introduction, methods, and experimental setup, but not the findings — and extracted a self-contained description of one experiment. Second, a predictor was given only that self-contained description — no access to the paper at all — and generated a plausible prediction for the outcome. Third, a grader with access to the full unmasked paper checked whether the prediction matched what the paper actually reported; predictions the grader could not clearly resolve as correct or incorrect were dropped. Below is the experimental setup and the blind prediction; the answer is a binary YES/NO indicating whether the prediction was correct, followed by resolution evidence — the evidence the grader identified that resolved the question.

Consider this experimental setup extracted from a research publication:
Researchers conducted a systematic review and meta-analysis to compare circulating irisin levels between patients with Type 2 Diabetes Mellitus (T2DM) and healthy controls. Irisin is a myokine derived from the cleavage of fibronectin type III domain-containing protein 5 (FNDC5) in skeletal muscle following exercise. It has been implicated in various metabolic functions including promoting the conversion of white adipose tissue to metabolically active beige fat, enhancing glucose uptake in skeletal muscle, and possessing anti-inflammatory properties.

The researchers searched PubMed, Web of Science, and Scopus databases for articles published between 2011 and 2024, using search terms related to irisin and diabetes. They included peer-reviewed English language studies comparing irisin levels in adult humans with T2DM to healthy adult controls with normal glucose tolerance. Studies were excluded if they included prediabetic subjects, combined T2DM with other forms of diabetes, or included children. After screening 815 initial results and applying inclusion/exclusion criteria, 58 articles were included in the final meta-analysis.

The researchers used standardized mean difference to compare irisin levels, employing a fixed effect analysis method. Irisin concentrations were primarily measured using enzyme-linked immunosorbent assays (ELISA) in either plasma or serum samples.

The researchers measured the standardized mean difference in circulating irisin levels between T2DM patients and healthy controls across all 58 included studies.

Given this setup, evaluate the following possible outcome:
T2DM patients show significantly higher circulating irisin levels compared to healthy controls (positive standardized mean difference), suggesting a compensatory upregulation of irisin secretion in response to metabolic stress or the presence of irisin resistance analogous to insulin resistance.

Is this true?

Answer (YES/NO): NO